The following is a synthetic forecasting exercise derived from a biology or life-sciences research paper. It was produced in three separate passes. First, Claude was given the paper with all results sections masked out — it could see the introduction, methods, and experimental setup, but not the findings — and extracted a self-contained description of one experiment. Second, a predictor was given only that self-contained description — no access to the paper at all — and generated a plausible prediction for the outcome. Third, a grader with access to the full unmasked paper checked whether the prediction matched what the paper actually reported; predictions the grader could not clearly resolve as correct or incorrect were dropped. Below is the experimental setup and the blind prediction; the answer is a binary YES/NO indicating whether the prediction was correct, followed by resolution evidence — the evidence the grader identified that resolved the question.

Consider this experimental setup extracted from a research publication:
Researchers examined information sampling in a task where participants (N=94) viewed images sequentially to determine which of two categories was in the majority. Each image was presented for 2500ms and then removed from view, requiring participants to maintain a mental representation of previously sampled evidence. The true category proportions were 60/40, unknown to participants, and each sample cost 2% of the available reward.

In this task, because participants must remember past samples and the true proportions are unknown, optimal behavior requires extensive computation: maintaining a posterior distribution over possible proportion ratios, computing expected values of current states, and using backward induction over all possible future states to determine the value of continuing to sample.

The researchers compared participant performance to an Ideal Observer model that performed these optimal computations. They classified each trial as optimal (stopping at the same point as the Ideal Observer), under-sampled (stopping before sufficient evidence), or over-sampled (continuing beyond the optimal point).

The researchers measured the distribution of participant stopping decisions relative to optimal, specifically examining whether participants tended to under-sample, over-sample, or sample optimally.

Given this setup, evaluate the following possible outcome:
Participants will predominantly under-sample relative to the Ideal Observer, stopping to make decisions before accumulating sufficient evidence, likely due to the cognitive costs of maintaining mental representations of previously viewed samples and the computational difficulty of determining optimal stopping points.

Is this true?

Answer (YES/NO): NO